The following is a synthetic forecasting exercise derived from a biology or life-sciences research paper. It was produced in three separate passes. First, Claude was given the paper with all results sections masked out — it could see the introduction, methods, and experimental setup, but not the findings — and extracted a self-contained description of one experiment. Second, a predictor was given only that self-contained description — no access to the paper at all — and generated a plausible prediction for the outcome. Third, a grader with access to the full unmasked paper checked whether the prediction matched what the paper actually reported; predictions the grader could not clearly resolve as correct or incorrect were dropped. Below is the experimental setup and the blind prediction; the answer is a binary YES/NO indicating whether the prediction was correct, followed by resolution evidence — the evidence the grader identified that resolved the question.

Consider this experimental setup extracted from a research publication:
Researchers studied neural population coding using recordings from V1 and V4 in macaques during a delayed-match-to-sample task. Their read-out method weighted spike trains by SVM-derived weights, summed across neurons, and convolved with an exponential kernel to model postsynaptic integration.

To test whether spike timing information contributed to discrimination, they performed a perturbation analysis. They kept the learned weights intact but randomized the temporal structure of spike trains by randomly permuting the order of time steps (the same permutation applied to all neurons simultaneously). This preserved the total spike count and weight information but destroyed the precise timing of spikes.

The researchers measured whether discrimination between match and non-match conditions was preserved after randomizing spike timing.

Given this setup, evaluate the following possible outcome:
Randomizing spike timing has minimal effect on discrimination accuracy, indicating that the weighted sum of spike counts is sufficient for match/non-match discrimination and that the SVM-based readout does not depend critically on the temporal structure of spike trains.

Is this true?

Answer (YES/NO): YES